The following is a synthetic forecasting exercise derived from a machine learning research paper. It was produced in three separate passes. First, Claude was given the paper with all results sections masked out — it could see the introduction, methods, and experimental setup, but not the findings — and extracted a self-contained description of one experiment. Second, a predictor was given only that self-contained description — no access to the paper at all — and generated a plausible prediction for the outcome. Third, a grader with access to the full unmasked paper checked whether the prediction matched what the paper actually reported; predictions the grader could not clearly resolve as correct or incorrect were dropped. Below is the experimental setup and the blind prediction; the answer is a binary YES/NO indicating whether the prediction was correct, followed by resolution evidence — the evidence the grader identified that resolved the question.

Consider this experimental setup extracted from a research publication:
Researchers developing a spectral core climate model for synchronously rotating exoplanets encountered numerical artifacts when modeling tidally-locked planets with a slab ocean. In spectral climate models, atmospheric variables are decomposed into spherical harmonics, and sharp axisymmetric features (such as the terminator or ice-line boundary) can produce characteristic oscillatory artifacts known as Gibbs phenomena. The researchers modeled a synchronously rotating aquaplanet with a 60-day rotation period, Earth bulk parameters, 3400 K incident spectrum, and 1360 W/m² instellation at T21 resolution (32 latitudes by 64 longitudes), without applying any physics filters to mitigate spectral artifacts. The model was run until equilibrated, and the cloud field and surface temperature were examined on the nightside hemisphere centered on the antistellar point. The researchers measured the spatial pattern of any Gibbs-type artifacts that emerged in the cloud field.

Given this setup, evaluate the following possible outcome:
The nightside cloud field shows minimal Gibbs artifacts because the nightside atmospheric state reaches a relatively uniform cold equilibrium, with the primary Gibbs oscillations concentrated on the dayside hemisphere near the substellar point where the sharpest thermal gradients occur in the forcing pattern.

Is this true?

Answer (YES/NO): NO